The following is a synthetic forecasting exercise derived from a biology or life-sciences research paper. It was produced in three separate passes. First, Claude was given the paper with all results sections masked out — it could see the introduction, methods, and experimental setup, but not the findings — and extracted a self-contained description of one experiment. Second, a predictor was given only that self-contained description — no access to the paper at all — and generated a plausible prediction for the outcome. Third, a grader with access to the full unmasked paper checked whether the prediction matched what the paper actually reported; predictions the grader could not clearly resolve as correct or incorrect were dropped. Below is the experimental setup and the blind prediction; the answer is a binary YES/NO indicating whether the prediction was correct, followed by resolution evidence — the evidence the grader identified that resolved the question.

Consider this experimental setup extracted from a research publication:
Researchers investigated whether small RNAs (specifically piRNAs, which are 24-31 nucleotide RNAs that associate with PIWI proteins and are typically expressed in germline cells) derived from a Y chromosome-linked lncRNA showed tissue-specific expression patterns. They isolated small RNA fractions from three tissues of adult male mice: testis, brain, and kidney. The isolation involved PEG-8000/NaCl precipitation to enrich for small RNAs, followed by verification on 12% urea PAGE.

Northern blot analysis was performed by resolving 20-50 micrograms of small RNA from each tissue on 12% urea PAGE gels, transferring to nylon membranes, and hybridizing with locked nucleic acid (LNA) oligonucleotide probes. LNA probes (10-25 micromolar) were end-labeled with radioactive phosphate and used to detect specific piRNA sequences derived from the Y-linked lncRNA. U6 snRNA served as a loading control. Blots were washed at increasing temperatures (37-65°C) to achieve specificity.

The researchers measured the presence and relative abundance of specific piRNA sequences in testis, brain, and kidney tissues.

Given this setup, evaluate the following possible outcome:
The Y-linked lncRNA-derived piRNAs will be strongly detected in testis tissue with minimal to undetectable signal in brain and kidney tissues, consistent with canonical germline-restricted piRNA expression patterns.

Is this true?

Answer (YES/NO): YES